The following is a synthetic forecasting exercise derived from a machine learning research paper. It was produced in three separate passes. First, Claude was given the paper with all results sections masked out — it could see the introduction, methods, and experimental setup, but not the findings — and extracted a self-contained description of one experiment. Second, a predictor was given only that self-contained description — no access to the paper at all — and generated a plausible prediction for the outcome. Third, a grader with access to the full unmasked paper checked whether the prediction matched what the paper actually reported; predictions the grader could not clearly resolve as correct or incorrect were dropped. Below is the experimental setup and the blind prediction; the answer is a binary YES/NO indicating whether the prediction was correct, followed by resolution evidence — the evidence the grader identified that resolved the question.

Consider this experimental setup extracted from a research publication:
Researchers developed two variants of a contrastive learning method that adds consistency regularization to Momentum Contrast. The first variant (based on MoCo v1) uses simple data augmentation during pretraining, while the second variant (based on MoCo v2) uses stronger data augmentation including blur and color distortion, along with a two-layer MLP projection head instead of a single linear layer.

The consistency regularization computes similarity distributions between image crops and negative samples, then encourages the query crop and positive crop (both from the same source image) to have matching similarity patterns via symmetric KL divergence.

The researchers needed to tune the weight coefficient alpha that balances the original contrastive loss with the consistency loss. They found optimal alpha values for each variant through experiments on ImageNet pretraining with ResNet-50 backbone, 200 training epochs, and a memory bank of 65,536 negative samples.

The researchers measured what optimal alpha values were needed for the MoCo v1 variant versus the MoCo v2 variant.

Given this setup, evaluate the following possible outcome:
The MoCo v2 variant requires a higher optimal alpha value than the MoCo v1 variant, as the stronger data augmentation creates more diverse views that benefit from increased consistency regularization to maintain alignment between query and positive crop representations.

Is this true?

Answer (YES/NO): NO